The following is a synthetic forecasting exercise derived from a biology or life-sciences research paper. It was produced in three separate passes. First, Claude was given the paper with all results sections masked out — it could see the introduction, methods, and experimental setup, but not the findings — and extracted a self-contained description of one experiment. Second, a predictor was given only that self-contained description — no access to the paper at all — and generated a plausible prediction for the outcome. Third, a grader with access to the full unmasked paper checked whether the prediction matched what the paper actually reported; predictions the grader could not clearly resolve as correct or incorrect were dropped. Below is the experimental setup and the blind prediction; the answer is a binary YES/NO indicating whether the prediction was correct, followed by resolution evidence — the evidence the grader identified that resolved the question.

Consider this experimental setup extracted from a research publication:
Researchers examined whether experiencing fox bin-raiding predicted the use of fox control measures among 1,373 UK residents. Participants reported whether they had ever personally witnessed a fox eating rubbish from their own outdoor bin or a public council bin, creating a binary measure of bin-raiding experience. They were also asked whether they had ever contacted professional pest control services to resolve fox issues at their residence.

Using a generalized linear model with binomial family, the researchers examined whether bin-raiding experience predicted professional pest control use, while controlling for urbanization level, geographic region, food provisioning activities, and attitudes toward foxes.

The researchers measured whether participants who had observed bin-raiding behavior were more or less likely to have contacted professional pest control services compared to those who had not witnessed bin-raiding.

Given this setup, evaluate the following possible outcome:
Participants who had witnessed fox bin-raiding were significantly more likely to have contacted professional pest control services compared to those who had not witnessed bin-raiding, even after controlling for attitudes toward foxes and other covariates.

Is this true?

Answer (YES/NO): YES